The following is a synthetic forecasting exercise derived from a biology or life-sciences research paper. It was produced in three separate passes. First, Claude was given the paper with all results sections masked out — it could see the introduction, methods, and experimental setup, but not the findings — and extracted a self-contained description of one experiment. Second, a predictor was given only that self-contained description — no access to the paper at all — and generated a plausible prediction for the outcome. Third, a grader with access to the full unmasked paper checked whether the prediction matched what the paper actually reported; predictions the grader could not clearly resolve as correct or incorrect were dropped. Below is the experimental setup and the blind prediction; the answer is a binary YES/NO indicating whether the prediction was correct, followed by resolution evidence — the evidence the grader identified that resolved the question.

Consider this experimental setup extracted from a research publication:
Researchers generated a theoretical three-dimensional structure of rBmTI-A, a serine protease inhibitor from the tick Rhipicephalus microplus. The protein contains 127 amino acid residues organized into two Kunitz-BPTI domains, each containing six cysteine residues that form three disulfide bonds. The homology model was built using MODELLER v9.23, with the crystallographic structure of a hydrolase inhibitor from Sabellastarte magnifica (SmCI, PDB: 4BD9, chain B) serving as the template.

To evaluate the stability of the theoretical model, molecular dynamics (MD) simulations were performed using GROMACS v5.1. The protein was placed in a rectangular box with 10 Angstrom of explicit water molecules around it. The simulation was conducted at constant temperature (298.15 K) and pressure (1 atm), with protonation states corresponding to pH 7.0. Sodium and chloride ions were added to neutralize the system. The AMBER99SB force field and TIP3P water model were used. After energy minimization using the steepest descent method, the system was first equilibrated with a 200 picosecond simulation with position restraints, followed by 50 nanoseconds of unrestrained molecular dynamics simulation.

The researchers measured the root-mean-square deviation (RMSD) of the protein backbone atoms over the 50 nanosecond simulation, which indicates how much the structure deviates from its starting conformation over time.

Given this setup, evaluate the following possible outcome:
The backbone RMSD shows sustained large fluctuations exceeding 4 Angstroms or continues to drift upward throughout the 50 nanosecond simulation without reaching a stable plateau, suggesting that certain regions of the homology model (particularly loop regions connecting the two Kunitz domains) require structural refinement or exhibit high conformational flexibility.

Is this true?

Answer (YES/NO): NO